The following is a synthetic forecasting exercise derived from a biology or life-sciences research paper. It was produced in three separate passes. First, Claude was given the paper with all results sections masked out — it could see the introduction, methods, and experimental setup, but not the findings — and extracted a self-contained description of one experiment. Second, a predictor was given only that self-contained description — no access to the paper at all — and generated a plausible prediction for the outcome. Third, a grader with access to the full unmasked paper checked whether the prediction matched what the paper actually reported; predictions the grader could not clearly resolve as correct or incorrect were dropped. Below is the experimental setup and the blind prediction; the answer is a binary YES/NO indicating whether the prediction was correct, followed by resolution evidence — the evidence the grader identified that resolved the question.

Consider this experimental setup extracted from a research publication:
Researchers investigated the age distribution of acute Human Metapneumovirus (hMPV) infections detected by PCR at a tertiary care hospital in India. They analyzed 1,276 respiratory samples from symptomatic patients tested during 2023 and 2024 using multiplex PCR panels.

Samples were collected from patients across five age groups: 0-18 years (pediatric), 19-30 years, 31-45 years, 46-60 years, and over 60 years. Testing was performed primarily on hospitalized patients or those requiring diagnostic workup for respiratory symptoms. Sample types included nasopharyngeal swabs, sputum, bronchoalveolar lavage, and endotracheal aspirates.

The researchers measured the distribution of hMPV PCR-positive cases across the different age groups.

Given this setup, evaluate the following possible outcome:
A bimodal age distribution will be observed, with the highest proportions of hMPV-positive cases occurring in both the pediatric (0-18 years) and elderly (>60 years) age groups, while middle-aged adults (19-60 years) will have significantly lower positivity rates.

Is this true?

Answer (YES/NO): NO